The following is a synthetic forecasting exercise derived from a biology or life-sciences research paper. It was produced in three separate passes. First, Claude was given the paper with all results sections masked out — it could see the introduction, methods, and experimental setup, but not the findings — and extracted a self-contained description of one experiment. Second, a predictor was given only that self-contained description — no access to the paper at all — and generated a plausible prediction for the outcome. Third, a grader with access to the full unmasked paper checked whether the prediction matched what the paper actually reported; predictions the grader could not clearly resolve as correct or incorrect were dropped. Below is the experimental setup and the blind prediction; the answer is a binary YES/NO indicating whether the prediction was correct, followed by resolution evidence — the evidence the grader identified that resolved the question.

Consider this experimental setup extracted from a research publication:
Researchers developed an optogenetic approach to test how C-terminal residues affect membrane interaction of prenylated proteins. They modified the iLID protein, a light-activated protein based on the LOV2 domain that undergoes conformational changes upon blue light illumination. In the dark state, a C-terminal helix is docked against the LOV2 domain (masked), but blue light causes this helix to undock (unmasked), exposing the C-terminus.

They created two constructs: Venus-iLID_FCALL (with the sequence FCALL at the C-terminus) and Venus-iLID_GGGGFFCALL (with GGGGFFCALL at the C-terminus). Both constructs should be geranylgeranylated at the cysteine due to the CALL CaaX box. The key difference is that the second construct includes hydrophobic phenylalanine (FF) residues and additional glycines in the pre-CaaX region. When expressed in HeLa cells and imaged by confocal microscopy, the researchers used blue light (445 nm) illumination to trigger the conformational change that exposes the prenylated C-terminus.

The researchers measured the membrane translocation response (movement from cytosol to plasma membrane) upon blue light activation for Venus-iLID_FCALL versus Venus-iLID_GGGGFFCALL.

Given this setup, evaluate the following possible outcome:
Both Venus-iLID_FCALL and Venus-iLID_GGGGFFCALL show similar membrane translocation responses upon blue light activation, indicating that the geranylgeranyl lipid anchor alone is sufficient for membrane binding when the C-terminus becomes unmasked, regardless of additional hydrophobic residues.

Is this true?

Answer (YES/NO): NO